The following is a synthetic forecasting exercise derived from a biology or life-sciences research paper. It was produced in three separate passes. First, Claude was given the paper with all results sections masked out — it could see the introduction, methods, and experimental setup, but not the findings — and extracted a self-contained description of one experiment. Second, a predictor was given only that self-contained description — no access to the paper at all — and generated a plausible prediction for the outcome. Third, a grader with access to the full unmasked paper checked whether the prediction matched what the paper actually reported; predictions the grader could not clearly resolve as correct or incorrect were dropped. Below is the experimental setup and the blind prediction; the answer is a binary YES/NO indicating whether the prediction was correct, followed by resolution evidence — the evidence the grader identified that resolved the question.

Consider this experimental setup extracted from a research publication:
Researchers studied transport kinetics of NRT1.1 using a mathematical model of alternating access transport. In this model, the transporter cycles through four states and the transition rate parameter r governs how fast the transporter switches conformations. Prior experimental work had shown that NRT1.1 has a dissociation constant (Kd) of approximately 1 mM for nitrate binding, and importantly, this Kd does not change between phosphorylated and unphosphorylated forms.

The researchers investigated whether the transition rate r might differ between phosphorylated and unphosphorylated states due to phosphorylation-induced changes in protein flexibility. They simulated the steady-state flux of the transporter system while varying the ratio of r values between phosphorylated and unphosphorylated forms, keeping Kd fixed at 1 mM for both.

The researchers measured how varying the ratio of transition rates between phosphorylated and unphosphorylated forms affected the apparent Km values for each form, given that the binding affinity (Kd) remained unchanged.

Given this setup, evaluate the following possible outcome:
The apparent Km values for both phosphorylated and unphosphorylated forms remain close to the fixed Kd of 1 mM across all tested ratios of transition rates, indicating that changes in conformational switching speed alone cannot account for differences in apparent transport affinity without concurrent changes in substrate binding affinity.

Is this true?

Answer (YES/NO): NO